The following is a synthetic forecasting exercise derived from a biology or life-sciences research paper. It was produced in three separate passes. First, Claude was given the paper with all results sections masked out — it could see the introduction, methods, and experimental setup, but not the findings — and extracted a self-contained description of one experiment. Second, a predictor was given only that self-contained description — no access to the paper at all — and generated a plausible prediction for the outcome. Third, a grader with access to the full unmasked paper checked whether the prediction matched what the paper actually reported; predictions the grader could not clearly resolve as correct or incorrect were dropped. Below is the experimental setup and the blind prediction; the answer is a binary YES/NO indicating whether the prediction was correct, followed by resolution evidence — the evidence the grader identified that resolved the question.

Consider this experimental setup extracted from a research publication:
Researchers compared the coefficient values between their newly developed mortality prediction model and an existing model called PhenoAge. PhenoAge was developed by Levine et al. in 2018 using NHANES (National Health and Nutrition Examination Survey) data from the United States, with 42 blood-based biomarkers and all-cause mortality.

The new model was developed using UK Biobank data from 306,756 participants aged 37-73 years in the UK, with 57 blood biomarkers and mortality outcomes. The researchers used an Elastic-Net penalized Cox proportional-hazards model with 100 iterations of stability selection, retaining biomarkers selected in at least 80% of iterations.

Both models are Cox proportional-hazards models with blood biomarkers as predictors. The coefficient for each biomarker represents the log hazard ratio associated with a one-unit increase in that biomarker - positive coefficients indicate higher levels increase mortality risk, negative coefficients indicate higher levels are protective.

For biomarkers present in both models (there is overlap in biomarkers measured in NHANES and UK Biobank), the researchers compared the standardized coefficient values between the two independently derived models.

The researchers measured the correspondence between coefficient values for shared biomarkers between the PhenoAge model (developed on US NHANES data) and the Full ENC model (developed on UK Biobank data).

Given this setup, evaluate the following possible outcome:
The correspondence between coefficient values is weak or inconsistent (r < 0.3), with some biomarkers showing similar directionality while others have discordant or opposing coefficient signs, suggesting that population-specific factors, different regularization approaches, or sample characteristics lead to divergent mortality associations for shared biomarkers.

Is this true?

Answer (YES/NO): NO